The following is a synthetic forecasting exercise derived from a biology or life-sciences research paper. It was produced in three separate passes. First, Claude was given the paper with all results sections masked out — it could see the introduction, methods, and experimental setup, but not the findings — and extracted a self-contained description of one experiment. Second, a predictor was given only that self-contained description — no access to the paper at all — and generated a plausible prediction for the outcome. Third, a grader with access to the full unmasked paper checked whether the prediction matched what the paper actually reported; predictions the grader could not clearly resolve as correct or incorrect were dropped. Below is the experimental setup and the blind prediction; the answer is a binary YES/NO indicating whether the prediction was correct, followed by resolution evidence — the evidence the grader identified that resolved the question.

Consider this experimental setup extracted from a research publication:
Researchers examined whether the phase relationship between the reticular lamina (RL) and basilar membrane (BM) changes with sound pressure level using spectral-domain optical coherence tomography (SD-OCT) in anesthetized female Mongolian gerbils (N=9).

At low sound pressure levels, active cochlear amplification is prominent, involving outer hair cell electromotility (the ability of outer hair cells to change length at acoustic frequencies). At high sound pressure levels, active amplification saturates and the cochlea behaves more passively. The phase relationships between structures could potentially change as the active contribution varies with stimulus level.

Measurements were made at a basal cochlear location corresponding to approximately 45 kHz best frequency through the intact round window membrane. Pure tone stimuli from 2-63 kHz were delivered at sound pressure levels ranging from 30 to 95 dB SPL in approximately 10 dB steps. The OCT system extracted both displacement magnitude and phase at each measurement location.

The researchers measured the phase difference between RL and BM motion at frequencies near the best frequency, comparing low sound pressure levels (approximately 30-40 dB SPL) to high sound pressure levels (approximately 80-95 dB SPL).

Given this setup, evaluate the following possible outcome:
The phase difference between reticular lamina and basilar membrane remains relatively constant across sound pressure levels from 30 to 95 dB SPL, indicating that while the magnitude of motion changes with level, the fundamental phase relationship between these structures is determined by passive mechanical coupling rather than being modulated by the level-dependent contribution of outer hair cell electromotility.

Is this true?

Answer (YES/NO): NO